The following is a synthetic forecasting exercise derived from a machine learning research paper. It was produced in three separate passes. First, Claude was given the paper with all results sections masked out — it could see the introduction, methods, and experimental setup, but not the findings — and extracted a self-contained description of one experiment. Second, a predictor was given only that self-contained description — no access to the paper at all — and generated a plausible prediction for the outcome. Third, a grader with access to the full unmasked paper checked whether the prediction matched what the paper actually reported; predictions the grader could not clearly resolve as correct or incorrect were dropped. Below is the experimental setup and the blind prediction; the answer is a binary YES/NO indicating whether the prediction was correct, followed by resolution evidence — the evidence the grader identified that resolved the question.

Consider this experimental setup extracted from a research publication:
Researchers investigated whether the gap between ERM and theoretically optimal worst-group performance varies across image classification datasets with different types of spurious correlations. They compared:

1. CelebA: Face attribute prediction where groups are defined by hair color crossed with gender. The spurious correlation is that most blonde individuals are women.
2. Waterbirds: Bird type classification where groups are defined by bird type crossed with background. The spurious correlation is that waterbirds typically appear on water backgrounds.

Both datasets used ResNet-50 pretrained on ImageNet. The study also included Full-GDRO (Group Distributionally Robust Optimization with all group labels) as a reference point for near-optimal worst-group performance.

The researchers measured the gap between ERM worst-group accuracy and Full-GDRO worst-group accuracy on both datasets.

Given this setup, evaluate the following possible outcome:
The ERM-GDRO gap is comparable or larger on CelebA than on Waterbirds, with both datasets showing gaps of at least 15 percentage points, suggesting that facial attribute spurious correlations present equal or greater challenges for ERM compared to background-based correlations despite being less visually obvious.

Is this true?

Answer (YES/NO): YES